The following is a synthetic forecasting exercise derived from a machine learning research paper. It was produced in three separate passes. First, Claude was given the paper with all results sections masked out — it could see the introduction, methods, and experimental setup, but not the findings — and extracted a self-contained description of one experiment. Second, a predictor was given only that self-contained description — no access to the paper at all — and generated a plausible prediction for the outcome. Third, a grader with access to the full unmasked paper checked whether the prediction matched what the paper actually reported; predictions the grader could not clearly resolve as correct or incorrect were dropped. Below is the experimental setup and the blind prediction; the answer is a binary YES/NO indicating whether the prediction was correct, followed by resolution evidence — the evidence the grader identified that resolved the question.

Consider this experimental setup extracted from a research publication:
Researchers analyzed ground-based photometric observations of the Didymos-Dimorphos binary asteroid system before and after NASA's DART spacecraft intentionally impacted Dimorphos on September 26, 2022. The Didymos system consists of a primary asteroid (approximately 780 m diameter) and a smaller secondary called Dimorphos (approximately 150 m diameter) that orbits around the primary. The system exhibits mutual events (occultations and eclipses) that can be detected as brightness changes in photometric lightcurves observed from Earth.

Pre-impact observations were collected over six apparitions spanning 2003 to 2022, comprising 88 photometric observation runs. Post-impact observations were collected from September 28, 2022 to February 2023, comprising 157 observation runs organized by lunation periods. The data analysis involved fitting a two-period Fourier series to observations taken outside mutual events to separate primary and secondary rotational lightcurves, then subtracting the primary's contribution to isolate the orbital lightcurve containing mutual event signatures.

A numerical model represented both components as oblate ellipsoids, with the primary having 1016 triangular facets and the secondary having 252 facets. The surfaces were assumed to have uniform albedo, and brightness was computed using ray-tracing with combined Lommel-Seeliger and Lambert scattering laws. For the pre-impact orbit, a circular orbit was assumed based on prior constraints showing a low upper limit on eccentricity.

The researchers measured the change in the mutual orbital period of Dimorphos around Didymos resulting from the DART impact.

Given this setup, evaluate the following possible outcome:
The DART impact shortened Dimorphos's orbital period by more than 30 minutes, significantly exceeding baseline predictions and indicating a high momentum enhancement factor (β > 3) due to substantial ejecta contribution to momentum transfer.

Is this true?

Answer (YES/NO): YES